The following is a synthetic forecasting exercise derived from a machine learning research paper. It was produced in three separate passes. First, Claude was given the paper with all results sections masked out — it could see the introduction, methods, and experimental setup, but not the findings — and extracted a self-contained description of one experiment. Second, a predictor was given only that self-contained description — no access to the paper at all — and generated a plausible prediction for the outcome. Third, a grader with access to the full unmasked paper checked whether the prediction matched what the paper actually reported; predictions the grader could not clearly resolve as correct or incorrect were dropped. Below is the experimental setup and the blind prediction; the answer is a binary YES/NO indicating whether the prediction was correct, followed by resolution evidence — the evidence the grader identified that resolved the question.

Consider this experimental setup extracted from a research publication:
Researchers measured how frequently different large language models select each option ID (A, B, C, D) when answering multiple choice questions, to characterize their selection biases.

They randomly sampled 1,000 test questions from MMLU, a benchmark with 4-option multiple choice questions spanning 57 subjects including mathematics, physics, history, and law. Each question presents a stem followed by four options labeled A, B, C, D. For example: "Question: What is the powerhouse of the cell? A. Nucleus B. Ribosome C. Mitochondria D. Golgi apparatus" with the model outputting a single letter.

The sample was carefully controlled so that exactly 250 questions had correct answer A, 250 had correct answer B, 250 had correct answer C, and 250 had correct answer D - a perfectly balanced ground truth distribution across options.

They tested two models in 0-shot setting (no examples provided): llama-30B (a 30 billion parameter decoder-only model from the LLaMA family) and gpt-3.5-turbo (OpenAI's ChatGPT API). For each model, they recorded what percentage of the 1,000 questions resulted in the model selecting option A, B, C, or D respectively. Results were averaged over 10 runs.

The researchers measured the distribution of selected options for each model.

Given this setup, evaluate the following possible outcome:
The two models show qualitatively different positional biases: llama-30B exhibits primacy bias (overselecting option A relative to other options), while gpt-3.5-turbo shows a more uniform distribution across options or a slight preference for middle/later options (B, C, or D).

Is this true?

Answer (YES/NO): YES